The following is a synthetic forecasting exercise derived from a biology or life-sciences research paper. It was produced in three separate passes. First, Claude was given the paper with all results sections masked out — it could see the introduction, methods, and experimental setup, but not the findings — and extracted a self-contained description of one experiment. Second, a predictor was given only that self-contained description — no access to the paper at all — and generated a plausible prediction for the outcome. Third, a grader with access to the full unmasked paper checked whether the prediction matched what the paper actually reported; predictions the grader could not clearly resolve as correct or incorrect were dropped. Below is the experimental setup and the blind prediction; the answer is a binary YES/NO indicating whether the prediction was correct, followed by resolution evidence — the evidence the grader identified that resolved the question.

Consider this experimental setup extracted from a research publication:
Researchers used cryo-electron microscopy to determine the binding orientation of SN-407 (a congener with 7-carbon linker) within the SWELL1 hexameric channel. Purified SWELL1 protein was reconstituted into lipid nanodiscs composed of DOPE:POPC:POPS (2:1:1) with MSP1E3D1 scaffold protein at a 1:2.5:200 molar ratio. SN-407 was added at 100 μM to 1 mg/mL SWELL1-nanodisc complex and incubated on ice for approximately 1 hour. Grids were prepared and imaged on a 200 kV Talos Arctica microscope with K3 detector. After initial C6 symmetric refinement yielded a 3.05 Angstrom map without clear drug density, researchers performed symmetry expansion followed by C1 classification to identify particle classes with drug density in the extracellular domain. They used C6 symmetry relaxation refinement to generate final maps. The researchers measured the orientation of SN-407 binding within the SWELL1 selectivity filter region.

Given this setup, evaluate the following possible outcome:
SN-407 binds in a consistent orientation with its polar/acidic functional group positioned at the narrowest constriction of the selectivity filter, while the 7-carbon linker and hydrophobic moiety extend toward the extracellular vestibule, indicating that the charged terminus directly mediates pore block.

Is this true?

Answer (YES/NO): NO